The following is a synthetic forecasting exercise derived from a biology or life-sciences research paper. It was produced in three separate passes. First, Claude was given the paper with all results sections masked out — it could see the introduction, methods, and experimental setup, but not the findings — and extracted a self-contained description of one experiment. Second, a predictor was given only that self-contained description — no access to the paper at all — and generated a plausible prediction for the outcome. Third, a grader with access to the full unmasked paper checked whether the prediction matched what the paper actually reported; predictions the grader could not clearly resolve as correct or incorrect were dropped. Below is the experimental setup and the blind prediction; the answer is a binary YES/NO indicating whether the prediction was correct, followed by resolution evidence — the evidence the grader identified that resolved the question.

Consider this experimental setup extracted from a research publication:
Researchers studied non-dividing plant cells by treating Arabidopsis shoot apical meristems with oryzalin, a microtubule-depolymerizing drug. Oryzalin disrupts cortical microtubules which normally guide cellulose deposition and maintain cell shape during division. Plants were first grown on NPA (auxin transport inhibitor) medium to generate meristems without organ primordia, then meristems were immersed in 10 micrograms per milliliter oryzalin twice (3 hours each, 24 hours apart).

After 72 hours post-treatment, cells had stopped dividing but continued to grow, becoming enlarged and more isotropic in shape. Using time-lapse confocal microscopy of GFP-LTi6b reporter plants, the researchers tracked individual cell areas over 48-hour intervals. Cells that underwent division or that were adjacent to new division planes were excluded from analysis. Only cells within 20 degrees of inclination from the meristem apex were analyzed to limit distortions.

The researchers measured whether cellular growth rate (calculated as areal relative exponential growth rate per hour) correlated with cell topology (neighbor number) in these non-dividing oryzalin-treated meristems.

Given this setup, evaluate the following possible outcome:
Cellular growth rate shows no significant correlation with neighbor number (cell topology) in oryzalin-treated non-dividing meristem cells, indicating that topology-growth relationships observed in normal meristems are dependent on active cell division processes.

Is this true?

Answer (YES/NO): NO